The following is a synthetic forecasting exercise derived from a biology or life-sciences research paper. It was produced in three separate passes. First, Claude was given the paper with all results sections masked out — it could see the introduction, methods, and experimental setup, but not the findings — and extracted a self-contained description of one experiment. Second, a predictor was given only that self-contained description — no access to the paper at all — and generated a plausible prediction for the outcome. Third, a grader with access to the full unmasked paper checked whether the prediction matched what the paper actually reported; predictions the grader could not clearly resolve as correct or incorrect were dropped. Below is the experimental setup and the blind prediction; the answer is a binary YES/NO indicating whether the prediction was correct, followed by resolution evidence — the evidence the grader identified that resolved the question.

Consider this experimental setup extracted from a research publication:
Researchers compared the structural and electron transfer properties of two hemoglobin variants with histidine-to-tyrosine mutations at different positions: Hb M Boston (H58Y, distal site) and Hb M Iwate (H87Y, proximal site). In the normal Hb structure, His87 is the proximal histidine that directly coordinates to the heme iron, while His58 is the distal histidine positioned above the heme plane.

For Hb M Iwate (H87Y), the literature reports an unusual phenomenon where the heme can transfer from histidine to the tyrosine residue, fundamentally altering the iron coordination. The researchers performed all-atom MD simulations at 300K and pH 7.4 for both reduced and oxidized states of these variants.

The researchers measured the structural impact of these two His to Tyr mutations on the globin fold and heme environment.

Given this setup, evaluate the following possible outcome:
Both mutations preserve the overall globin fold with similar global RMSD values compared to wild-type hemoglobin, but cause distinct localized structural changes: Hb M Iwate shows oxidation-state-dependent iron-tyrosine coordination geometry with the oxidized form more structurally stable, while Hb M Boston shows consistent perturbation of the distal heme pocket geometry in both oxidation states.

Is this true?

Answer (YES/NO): NO